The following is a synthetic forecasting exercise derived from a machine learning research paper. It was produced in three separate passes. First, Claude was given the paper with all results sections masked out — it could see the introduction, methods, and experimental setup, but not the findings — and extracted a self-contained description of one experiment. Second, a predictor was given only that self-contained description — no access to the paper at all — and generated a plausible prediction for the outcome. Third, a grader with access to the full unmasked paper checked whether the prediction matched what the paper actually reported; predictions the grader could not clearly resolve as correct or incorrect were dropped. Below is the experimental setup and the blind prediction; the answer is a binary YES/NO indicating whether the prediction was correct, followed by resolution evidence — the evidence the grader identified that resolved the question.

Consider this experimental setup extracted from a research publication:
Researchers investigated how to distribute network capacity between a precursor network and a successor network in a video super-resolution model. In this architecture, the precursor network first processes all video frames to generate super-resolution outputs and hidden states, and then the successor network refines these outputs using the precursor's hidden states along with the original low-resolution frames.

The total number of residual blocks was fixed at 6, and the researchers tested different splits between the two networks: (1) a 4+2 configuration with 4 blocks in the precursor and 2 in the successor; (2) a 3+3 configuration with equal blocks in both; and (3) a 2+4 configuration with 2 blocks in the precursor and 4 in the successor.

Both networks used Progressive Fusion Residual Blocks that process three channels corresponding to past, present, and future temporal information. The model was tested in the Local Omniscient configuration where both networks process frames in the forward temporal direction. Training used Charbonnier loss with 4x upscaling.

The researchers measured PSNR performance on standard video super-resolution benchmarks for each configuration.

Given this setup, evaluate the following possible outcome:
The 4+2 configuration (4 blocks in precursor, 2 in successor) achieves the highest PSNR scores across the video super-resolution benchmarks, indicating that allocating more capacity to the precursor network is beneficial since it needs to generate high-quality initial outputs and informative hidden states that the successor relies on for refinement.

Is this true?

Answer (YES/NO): YES